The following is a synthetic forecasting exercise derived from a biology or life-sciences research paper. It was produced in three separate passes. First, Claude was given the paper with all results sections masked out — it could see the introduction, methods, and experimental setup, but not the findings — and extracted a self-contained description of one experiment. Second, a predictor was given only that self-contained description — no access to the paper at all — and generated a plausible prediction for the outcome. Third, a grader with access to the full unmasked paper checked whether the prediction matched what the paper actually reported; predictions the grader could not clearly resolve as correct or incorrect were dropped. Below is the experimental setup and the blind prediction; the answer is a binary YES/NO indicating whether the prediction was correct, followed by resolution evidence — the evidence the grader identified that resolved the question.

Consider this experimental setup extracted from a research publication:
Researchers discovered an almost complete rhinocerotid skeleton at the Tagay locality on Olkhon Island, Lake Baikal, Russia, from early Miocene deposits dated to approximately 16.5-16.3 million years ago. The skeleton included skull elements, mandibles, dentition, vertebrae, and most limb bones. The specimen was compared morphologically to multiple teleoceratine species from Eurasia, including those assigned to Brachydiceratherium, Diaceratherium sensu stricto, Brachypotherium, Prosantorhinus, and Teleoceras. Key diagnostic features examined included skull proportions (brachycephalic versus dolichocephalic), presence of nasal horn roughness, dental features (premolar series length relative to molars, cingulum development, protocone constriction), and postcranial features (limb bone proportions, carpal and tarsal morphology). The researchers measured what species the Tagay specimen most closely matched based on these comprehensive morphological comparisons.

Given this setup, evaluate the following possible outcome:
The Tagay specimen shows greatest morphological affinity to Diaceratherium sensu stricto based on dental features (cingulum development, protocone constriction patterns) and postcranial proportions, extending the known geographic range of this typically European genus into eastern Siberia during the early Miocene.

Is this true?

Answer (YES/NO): NO